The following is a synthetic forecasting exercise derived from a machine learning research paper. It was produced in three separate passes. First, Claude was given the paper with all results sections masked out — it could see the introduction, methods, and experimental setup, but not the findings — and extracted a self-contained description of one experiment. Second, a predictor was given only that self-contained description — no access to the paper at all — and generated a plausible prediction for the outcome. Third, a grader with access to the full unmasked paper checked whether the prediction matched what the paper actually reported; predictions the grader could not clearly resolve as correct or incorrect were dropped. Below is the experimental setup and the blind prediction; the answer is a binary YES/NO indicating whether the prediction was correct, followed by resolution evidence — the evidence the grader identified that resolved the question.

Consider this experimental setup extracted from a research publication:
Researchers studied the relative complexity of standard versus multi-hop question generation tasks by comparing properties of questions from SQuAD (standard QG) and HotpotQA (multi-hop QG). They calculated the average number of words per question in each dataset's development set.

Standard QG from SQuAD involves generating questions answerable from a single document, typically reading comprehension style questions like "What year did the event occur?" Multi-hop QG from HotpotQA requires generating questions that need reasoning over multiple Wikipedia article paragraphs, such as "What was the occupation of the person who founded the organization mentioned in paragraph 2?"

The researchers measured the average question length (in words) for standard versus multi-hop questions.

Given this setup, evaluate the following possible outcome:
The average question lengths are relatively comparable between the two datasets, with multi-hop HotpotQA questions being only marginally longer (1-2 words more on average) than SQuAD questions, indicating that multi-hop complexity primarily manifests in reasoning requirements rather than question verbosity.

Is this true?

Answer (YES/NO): NO